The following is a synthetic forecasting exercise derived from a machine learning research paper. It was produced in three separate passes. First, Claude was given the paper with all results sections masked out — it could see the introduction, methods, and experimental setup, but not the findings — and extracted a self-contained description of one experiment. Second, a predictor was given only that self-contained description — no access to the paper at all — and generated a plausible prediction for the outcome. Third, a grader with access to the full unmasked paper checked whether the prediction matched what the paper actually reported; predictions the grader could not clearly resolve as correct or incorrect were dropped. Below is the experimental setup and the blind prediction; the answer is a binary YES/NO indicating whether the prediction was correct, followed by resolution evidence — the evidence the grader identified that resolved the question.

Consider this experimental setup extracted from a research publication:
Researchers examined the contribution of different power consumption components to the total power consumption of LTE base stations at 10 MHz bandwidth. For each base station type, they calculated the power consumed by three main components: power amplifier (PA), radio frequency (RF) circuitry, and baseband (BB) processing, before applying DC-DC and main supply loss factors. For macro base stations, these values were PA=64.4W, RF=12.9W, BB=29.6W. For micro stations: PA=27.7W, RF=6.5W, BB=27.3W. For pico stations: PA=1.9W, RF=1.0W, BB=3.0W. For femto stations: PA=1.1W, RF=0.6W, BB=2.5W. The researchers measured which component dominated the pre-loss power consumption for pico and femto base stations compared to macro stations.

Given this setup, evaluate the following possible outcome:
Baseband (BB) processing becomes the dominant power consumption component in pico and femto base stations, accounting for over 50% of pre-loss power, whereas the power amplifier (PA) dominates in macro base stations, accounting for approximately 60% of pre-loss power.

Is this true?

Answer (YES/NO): YES